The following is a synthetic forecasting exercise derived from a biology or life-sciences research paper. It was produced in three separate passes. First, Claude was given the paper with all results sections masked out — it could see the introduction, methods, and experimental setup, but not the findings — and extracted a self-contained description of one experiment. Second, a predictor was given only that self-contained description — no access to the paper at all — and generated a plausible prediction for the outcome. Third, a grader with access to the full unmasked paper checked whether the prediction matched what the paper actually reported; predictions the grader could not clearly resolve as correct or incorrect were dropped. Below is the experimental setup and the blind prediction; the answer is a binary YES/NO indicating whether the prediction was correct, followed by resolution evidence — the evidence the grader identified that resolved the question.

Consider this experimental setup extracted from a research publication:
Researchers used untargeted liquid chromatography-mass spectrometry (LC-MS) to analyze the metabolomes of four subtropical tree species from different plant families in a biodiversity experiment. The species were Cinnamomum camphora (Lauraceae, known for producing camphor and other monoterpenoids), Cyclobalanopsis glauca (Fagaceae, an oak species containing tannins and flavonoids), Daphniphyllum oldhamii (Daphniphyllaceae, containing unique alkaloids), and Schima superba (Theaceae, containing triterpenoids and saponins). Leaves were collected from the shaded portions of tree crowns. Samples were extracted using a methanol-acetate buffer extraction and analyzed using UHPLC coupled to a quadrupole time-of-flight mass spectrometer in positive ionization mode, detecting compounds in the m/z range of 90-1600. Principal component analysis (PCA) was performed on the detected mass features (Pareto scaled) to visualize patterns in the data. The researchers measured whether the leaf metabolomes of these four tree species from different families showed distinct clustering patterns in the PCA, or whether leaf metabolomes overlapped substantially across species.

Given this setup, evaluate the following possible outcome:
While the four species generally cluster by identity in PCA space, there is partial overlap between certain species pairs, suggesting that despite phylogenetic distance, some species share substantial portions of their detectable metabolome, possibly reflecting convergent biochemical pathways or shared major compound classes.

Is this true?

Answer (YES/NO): NO